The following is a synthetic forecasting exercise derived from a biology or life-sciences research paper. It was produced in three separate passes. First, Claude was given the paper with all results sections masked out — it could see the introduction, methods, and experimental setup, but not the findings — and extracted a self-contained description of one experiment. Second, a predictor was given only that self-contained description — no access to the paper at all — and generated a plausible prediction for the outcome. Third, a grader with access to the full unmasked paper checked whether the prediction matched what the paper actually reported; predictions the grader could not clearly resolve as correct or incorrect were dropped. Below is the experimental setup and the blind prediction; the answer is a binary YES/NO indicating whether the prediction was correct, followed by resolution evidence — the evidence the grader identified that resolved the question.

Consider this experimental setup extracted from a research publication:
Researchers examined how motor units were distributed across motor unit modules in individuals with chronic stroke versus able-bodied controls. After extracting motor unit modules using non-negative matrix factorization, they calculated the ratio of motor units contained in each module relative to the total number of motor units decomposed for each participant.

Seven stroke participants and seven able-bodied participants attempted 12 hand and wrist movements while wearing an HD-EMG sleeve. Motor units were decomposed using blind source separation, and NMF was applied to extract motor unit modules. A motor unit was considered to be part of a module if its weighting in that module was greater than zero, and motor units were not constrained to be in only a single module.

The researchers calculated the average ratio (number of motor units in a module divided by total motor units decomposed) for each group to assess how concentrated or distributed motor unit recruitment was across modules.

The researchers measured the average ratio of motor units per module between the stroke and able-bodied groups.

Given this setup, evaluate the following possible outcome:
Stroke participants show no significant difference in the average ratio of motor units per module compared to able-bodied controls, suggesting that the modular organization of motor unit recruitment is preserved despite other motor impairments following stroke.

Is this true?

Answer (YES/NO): NO